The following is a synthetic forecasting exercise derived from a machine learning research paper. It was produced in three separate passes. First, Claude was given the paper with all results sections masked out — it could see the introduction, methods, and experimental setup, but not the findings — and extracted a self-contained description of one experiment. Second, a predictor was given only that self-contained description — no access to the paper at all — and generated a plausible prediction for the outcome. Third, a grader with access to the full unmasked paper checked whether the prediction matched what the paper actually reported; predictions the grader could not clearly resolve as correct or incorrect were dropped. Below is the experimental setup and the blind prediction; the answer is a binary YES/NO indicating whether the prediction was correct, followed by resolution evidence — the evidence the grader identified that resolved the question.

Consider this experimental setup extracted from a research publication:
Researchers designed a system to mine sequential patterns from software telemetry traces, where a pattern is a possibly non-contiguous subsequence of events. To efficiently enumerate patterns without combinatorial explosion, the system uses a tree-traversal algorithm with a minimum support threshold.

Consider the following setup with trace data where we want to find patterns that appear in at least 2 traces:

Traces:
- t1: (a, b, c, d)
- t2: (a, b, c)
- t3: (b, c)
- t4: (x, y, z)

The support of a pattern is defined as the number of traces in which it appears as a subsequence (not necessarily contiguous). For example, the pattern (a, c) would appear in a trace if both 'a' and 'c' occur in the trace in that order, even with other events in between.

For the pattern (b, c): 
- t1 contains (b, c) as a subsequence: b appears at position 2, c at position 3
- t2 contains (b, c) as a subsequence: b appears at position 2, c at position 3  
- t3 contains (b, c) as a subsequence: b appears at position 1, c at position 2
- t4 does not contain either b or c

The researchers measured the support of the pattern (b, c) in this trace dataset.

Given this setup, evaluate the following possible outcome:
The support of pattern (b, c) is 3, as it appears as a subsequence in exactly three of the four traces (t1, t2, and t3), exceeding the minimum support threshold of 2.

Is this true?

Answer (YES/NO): YES